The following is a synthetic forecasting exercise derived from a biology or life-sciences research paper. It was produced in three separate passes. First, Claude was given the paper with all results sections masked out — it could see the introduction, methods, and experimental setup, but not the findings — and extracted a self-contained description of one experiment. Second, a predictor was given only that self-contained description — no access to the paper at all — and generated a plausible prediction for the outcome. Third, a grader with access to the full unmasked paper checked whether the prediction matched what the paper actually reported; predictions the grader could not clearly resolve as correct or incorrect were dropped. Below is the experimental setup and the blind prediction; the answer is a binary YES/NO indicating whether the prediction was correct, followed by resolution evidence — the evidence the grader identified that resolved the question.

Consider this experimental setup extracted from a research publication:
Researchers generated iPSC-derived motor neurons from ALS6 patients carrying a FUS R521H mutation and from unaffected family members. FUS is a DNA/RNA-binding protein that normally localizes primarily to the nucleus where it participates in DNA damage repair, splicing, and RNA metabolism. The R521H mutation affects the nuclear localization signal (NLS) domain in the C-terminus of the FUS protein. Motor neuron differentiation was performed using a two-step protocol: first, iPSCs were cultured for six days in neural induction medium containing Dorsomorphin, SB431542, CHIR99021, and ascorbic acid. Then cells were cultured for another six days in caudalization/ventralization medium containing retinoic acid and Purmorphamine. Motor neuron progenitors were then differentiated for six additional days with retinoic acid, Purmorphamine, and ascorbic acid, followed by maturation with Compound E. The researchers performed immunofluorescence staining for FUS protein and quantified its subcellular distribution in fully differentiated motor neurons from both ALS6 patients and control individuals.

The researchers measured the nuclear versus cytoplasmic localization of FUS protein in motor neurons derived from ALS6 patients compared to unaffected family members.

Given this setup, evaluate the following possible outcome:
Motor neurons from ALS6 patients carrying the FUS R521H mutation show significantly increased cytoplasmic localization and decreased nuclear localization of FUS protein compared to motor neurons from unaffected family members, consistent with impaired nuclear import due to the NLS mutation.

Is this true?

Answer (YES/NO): YES